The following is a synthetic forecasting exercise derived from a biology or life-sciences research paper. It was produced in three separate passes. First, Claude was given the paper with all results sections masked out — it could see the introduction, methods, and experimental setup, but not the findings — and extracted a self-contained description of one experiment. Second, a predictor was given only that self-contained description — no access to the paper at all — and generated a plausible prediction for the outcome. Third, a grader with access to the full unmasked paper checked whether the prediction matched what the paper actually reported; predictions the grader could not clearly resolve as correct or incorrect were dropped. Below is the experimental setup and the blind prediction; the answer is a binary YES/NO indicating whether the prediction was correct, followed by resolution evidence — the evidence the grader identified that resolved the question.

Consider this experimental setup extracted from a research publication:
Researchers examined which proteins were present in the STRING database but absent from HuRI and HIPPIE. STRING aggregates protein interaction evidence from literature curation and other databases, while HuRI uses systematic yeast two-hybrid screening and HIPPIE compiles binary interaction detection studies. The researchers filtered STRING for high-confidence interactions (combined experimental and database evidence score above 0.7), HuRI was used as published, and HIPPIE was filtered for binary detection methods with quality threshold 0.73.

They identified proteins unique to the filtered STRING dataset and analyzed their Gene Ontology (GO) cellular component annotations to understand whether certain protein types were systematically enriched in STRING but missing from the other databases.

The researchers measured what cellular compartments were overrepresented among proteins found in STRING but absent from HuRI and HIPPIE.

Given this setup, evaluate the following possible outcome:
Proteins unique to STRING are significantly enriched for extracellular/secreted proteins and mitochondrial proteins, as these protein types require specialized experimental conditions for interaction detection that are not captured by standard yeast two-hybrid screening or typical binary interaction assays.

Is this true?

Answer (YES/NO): NO